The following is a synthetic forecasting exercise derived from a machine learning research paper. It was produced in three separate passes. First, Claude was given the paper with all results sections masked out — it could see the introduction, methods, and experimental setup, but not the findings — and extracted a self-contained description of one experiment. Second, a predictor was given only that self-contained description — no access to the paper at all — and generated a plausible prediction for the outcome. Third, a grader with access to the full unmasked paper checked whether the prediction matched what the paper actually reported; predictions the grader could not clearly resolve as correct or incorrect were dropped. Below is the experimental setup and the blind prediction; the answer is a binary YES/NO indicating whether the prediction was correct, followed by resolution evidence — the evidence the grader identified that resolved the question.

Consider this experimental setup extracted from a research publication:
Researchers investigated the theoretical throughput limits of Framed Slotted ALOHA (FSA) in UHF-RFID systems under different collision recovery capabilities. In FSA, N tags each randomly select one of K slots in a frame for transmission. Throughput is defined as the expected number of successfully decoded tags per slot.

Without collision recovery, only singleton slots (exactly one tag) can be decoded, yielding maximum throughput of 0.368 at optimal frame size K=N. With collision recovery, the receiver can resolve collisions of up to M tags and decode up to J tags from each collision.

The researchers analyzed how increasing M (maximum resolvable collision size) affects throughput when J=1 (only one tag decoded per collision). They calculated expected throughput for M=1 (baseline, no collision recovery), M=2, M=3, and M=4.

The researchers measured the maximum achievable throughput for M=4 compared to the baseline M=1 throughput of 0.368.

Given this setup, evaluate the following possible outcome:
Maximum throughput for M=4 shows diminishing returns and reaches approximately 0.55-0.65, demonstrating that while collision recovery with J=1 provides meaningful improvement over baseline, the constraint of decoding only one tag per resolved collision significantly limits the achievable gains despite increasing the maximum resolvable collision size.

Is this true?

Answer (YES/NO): NO